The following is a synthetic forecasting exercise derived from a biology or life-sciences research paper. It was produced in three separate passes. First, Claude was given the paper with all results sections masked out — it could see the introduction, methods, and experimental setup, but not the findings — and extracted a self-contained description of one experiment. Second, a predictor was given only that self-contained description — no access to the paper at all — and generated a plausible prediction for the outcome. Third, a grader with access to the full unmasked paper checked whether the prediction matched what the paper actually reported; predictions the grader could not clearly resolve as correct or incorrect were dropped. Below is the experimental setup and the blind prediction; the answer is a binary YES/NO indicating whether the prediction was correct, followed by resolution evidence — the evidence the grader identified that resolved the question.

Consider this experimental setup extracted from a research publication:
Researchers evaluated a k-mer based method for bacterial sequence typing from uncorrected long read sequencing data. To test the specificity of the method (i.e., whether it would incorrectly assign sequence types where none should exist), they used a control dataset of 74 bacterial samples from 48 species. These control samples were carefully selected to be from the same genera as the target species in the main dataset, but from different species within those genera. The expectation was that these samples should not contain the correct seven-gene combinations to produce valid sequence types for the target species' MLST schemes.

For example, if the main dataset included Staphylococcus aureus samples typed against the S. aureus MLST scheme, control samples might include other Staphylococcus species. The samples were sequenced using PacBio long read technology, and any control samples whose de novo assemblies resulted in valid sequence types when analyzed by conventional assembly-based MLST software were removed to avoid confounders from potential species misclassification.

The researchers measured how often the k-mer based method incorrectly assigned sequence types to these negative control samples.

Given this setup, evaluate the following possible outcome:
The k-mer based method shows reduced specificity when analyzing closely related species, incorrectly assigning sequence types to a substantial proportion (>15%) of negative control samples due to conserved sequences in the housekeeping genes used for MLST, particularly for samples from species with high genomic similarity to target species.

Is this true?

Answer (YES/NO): NO